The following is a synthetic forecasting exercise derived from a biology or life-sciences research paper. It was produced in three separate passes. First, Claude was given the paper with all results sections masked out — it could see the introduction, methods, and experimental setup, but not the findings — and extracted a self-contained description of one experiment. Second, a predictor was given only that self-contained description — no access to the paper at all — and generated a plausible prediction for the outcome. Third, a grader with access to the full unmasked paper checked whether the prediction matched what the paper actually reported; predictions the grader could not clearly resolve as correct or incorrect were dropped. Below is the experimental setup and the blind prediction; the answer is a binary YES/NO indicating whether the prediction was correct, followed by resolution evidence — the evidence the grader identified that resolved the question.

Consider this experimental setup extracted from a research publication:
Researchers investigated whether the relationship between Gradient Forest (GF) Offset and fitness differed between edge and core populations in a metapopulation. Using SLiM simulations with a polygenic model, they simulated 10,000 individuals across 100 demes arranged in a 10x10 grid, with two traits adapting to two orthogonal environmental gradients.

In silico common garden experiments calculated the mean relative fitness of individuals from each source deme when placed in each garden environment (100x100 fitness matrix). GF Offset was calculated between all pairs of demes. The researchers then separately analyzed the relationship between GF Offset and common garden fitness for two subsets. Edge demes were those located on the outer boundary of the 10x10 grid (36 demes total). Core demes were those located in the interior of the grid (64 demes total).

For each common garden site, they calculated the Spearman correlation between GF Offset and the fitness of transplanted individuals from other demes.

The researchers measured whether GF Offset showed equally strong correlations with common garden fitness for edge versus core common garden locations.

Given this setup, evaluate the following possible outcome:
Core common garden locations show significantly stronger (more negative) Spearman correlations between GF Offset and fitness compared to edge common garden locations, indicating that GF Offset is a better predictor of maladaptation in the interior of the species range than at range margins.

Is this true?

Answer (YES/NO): NO